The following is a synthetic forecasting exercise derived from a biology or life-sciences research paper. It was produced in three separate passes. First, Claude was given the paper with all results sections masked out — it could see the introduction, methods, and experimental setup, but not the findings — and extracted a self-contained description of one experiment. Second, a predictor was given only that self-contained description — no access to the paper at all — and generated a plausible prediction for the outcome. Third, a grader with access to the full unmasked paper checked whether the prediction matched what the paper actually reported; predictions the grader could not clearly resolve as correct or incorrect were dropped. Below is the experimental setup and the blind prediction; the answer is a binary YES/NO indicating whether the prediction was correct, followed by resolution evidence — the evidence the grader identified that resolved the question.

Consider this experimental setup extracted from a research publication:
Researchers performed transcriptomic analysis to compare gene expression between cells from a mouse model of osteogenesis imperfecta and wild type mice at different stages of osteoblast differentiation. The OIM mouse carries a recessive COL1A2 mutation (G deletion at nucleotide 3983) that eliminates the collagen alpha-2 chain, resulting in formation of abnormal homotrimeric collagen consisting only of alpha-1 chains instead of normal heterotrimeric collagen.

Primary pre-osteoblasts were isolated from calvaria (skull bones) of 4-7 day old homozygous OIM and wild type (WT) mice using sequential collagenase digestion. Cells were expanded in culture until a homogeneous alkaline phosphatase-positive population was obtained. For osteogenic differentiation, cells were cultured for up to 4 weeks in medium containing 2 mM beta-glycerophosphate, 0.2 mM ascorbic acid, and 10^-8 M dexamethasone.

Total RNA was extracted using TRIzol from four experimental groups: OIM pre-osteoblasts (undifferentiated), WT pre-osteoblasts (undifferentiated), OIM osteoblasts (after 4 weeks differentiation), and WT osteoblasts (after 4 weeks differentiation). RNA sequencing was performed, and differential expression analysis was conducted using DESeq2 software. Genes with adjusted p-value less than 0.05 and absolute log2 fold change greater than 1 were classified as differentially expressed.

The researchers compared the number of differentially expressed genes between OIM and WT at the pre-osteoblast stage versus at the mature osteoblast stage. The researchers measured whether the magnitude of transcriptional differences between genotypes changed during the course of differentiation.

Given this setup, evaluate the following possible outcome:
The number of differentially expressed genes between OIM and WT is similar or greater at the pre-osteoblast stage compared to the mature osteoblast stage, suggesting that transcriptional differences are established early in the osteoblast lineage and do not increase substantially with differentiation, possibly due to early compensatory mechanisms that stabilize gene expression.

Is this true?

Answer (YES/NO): NO